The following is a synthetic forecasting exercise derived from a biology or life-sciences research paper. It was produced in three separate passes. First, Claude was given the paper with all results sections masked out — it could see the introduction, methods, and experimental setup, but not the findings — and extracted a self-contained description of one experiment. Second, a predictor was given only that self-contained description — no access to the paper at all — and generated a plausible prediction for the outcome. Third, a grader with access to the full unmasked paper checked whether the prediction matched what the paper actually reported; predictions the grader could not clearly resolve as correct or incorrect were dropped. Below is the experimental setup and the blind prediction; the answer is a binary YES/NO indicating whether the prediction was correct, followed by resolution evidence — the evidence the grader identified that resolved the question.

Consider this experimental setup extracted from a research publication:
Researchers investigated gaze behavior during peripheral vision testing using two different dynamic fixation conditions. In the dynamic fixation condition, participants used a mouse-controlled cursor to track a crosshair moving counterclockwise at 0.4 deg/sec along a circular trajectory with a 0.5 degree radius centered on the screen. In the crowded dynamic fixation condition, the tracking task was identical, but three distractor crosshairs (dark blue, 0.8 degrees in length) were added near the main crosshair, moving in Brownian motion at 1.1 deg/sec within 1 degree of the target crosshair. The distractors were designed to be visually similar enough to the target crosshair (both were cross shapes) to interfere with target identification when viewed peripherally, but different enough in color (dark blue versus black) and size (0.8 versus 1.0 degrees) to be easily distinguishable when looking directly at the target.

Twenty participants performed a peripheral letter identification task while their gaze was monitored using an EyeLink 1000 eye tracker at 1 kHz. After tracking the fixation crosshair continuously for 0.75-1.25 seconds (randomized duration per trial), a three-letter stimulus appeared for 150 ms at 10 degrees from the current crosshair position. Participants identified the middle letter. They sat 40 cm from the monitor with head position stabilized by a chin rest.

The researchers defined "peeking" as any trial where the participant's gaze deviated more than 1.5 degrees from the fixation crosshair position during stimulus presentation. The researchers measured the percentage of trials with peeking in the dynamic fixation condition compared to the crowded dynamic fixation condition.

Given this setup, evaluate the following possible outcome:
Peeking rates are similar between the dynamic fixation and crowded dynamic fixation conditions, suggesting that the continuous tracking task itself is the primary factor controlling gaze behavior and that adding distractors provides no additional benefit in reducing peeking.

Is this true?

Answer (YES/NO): NO